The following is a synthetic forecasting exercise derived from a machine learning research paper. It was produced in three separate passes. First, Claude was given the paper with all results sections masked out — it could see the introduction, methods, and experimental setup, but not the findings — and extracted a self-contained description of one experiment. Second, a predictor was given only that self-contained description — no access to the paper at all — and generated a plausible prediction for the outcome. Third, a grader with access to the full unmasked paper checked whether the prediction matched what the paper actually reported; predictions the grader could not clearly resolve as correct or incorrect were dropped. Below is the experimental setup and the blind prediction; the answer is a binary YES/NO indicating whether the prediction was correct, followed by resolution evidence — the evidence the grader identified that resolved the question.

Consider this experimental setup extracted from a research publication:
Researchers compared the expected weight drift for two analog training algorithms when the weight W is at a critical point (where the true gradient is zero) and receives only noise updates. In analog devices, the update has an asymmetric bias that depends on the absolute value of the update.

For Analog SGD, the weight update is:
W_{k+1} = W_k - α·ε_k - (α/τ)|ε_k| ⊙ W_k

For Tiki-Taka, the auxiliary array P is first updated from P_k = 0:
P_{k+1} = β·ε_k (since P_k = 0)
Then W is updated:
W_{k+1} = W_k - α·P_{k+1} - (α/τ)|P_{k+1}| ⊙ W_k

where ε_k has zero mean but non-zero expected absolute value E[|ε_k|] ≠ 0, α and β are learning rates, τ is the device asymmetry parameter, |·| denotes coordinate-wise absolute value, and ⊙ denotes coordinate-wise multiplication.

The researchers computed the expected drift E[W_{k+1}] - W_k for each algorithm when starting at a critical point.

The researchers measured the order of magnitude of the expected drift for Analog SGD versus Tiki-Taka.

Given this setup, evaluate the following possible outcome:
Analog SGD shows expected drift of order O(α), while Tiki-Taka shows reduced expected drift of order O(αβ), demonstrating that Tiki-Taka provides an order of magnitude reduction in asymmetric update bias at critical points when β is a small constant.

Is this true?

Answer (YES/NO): YES